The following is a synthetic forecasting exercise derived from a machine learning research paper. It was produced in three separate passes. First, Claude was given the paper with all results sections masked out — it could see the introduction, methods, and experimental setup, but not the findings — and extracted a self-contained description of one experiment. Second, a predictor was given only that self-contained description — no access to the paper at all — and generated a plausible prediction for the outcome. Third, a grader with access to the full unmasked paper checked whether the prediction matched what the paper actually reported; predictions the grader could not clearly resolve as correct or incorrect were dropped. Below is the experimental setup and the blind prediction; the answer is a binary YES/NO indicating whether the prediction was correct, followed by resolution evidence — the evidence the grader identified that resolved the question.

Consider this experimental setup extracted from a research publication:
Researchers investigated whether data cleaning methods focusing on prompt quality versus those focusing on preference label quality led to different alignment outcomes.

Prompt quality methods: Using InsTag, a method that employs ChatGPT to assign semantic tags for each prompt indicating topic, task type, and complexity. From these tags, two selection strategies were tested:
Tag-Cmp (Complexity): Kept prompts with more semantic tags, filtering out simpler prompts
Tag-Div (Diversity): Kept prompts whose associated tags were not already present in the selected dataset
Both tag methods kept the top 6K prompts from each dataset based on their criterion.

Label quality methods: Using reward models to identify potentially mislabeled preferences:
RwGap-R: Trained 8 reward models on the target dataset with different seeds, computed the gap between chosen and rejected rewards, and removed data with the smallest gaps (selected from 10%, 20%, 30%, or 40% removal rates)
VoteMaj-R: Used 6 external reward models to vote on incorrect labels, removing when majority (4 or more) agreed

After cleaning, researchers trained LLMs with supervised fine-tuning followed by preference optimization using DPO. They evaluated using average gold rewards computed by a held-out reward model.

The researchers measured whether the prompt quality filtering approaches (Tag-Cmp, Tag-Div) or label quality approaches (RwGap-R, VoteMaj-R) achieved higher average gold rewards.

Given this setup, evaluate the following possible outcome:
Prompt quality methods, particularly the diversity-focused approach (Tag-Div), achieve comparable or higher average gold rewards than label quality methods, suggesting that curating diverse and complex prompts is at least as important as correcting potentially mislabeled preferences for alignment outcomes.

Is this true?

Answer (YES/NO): NO